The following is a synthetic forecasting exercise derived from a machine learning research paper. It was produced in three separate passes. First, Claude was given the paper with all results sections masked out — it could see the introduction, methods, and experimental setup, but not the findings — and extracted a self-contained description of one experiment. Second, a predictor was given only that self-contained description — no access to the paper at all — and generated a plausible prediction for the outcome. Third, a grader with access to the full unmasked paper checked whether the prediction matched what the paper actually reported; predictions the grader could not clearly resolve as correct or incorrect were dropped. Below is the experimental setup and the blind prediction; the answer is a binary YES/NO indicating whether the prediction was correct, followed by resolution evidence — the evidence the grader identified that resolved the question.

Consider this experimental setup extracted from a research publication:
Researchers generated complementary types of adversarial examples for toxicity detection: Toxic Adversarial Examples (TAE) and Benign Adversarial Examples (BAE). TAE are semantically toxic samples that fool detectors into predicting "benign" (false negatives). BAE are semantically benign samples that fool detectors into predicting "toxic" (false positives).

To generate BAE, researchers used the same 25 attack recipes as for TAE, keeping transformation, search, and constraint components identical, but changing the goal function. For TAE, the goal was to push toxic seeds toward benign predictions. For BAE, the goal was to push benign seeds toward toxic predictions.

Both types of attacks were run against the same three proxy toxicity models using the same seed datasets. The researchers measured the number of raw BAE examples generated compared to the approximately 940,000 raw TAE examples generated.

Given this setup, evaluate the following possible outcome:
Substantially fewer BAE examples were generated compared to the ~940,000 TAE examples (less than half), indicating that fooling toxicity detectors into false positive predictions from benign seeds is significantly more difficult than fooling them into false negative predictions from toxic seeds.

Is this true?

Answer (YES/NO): YES